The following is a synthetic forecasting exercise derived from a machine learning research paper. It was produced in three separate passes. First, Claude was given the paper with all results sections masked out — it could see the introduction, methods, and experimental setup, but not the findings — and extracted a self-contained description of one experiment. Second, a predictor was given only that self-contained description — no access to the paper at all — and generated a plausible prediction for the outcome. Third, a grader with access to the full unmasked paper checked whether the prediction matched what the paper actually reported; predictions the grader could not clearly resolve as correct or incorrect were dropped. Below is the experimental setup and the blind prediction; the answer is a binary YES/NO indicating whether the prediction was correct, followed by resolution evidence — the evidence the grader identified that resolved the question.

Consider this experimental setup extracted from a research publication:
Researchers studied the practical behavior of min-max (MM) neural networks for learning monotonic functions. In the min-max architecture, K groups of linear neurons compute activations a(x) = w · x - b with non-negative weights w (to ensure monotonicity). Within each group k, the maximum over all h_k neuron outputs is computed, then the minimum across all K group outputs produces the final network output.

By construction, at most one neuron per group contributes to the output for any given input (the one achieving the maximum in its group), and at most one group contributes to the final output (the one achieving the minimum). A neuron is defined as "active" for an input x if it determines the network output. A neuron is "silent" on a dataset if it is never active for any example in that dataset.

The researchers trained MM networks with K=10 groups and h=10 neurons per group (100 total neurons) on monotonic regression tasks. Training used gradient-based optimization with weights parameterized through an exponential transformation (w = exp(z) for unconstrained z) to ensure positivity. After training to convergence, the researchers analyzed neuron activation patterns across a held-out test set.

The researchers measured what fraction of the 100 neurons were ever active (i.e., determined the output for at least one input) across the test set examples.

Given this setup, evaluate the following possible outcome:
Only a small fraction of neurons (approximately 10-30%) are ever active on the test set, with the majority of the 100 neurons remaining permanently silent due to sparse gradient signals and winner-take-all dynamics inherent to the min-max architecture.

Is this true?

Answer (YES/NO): YES